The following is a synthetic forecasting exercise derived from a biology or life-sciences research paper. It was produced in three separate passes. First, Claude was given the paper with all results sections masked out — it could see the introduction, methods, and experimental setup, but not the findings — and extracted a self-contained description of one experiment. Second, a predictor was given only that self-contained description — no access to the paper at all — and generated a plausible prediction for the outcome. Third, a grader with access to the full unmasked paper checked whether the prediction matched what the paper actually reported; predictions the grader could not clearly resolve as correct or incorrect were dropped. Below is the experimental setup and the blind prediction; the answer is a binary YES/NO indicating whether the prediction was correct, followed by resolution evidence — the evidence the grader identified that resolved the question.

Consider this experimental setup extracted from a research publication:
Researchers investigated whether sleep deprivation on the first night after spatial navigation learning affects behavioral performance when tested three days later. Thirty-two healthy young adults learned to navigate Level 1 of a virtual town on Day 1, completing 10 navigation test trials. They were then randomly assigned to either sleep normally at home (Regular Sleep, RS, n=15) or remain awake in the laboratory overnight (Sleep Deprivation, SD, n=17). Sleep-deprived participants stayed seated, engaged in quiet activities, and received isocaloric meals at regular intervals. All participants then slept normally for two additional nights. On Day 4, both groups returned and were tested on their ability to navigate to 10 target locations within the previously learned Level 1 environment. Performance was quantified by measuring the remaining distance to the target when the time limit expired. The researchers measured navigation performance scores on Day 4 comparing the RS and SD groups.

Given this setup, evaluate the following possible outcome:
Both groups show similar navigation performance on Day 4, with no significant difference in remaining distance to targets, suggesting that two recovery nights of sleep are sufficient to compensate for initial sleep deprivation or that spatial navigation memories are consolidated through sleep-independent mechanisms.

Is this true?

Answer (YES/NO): YES